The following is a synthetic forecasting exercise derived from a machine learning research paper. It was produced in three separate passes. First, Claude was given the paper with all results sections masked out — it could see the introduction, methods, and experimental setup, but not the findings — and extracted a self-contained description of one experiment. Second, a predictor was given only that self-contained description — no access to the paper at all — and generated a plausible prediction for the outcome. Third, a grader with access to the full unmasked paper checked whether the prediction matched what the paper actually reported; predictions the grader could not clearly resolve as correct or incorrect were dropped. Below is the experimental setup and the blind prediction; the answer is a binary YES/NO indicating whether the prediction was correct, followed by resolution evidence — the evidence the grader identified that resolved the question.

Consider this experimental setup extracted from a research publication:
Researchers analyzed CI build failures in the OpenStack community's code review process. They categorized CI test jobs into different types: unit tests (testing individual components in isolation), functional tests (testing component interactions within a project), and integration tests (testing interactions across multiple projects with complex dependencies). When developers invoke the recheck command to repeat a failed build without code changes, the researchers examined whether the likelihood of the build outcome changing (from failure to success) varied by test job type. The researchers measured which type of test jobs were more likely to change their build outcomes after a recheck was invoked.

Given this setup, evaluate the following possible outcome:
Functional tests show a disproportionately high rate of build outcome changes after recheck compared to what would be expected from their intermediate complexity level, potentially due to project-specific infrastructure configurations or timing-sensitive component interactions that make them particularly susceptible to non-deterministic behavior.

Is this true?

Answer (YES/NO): NO